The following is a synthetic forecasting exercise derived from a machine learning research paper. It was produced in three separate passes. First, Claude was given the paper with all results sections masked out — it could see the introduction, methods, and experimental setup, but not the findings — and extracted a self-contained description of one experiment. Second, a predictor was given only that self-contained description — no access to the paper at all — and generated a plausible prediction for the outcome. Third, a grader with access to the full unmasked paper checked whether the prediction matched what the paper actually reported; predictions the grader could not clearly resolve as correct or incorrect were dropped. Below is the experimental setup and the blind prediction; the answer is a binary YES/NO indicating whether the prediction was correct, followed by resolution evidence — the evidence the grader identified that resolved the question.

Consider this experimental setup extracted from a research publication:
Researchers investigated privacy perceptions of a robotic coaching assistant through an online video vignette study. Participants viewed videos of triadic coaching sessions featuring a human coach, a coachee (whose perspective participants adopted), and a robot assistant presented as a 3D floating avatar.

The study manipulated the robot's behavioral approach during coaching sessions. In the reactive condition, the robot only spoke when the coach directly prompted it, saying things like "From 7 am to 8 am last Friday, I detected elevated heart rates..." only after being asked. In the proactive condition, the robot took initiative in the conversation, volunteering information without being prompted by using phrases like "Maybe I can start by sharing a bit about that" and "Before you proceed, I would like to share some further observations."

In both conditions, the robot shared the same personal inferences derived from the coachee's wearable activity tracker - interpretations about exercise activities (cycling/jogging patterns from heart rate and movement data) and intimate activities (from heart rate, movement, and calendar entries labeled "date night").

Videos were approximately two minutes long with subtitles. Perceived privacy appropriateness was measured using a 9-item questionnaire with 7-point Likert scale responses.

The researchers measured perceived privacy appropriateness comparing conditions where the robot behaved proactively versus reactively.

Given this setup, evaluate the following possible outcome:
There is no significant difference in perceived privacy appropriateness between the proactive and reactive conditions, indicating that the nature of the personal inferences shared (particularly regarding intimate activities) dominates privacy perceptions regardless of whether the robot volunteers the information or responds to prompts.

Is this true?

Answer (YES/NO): NO